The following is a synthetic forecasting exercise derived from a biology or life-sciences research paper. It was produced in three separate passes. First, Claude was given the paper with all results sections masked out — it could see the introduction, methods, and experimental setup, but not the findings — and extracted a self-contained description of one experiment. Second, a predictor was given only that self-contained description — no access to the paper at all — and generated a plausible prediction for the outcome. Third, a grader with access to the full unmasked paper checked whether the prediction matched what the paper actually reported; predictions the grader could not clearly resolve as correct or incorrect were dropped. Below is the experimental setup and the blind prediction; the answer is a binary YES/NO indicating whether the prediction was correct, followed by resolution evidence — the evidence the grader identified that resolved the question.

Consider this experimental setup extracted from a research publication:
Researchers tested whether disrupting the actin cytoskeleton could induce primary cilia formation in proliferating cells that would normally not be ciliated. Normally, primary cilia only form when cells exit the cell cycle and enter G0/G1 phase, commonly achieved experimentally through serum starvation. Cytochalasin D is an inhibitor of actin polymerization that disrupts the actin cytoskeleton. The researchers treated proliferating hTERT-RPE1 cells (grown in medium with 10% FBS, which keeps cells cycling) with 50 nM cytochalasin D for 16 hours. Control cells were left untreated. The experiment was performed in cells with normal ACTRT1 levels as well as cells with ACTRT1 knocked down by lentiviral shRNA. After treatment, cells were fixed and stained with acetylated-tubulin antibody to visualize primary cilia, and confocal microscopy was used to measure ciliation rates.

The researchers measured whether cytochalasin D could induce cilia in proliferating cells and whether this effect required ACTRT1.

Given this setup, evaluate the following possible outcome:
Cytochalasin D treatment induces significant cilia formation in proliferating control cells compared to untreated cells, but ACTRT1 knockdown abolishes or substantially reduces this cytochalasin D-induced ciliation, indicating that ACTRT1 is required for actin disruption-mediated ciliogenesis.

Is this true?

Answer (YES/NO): NO